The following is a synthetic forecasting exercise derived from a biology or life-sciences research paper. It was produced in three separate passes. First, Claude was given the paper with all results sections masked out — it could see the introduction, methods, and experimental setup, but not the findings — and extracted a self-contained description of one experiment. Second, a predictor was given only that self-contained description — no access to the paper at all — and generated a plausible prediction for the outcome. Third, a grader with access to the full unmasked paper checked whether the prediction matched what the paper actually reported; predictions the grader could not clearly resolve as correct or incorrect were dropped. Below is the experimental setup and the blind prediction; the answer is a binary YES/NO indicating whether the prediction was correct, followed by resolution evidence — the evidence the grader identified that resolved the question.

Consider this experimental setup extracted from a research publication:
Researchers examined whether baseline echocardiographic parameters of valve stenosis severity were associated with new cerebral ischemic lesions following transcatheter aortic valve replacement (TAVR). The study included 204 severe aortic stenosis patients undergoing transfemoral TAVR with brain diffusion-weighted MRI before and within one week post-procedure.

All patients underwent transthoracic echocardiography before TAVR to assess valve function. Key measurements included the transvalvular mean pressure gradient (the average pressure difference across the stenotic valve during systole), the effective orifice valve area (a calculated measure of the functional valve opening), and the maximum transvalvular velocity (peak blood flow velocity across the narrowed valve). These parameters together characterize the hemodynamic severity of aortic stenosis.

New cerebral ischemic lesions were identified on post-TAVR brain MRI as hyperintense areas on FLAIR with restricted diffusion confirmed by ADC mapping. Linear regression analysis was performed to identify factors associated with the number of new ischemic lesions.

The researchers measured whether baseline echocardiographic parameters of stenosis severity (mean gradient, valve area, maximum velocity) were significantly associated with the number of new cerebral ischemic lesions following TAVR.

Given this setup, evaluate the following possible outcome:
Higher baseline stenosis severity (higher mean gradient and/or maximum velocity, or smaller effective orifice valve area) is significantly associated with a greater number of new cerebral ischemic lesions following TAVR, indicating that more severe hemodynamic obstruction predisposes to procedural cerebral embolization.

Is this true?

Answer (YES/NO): NO